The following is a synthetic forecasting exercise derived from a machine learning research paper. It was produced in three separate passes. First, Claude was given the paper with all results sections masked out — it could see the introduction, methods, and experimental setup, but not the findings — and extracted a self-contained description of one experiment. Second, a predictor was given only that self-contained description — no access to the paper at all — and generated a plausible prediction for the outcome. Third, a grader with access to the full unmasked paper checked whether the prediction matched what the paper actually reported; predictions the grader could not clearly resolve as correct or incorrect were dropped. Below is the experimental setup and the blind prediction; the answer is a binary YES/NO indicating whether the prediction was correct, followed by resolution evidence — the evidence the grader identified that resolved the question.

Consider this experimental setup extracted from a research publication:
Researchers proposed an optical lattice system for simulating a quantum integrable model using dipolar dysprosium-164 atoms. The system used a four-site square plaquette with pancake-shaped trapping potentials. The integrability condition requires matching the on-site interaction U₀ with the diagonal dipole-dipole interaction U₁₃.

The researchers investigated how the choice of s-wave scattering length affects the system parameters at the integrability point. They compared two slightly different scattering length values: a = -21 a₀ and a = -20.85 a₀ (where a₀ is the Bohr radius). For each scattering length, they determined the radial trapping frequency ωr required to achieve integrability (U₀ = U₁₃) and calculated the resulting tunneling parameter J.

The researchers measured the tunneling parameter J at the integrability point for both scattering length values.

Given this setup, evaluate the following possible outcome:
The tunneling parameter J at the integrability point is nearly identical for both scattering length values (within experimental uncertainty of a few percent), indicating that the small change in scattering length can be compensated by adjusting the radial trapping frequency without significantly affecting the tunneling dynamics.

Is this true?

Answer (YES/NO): NO